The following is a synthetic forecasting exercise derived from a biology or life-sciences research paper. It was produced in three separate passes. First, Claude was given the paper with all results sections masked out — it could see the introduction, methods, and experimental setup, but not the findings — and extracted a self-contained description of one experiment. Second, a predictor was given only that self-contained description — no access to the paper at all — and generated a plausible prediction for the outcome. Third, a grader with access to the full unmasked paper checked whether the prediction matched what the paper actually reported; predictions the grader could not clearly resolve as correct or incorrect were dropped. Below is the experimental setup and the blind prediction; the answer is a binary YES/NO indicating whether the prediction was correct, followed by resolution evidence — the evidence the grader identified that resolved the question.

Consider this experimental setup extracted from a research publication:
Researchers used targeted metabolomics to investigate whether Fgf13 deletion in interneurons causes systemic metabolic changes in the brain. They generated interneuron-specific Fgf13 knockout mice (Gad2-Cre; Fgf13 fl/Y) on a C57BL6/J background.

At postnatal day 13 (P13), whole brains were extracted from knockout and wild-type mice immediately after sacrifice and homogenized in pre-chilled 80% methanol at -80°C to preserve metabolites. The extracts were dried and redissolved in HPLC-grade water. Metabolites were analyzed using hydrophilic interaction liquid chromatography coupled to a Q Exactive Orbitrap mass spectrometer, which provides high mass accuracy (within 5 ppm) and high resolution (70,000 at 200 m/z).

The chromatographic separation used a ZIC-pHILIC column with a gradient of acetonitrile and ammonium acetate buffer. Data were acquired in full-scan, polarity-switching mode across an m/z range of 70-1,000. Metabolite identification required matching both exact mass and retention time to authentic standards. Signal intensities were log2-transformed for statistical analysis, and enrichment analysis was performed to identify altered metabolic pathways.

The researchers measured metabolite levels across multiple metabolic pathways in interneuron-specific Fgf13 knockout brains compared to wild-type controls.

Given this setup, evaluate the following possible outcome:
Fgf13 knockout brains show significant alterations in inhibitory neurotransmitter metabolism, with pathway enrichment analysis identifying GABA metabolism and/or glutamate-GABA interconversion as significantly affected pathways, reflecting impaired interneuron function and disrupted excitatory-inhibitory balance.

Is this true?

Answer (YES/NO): NO